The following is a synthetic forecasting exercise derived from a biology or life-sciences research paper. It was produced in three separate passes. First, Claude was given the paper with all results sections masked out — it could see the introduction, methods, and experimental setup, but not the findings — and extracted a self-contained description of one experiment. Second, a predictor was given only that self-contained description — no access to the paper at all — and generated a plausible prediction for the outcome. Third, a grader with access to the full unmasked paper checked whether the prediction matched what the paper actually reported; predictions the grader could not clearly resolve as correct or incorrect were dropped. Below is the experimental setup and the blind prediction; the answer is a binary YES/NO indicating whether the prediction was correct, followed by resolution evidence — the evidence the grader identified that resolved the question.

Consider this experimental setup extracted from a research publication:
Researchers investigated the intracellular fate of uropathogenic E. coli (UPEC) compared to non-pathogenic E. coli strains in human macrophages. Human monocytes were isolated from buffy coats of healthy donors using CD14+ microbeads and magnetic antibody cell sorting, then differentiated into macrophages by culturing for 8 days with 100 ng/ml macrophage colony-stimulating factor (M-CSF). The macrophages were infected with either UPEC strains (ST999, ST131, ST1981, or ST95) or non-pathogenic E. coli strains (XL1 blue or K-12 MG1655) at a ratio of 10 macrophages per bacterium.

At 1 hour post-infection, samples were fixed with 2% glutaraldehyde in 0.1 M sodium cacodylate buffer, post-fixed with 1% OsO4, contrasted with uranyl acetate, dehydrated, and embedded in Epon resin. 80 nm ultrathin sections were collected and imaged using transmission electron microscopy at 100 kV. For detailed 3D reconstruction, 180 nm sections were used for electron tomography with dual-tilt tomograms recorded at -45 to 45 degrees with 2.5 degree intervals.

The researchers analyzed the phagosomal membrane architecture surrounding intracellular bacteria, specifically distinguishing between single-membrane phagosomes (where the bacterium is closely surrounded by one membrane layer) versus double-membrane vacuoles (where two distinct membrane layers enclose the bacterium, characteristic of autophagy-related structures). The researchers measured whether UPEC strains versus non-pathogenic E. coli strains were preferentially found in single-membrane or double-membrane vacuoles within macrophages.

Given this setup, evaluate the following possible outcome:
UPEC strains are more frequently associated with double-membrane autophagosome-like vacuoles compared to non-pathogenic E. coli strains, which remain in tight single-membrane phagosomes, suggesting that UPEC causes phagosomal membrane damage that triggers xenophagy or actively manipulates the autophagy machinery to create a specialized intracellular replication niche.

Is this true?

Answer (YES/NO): YES